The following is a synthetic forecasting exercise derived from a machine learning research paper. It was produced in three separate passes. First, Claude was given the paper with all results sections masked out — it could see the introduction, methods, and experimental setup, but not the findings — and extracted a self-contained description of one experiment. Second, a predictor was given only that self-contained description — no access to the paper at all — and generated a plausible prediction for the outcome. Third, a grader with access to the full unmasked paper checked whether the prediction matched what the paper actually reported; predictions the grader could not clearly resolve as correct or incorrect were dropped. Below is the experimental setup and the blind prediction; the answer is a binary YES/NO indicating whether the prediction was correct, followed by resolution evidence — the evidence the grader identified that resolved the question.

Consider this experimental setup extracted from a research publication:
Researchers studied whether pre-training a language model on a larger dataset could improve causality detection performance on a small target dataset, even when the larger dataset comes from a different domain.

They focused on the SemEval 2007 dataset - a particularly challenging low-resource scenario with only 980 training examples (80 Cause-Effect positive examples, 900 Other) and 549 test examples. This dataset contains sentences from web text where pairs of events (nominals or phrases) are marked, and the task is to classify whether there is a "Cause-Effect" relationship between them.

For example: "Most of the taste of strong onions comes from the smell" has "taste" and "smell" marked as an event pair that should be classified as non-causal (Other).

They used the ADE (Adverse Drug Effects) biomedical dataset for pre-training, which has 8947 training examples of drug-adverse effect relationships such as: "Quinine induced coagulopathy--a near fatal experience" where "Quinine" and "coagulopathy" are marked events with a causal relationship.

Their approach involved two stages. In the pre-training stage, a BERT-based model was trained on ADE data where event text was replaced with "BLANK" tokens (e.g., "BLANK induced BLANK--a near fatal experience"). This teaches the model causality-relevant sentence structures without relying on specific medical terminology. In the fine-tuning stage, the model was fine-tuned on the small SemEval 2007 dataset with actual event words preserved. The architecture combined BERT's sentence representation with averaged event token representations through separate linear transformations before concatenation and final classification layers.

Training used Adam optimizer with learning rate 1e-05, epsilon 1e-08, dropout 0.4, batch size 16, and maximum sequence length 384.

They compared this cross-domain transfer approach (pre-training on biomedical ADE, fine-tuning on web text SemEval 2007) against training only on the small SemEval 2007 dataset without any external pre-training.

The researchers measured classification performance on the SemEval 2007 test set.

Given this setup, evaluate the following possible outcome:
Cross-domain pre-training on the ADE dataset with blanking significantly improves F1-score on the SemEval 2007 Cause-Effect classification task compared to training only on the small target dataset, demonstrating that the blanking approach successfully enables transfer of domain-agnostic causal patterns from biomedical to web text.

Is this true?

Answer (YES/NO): YES